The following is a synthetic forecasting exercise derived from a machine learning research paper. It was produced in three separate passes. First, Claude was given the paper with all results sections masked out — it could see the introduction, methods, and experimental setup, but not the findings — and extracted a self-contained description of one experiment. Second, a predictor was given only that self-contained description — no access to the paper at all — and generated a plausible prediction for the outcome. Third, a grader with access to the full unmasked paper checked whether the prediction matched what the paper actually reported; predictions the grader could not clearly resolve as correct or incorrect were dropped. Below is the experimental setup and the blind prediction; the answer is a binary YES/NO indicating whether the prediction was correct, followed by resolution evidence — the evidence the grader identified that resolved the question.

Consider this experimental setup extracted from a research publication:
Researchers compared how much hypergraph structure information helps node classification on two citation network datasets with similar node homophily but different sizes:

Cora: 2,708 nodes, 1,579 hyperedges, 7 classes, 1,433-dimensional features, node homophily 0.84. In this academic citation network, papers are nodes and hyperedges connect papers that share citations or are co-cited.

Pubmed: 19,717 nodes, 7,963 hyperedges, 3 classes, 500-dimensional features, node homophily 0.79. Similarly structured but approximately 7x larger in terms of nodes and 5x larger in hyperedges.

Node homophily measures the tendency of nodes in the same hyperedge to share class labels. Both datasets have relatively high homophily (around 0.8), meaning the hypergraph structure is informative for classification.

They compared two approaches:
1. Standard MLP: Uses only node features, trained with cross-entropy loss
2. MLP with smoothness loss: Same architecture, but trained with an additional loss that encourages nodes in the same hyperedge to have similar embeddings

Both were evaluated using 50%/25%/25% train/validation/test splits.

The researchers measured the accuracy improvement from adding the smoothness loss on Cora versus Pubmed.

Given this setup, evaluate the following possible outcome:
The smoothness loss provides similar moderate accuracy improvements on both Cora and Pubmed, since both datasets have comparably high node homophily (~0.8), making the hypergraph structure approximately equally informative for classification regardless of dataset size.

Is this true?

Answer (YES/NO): NO